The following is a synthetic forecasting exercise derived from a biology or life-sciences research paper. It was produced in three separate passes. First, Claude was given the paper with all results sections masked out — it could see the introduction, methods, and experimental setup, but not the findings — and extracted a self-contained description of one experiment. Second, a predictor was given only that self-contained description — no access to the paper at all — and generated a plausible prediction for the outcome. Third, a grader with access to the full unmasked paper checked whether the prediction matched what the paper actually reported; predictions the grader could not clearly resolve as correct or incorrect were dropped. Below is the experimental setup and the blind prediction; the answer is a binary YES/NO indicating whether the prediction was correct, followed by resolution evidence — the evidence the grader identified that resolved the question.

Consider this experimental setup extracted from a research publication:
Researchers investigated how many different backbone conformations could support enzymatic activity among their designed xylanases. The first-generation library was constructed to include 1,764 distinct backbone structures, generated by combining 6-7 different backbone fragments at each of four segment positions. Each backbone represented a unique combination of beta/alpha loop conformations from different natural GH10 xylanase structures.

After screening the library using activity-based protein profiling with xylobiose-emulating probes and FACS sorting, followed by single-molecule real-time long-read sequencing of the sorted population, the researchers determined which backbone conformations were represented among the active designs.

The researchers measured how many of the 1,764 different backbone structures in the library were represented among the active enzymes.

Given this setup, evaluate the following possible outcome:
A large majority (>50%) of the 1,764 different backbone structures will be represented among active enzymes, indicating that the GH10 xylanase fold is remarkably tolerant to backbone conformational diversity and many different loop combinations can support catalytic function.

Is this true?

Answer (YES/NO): NO